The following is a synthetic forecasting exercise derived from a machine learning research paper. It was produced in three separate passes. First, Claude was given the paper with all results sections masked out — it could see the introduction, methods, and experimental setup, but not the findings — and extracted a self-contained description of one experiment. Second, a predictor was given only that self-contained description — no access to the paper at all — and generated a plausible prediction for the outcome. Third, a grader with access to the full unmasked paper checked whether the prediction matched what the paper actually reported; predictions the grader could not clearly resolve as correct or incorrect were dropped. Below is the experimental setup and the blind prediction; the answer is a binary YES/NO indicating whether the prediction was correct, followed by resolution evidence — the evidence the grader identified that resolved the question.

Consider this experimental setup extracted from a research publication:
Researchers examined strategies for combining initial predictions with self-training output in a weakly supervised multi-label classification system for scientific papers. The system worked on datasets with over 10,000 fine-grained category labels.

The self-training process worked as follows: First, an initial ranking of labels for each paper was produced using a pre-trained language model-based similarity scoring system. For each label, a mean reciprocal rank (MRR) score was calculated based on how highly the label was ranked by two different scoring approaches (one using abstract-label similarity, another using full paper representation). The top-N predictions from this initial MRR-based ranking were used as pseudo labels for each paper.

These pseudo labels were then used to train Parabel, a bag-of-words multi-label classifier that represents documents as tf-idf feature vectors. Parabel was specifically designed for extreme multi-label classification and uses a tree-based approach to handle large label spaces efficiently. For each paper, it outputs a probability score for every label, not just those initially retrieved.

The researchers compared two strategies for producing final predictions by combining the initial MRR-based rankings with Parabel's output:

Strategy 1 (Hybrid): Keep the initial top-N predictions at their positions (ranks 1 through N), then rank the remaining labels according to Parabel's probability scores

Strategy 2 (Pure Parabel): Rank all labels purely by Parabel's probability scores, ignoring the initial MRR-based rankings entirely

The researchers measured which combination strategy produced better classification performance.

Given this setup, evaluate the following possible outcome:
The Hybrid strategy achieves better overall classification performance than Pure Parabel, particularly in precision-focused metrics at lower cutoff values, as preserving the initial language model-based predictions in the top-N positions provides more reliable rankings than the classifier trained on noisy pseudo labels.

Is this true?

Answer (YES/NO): NO